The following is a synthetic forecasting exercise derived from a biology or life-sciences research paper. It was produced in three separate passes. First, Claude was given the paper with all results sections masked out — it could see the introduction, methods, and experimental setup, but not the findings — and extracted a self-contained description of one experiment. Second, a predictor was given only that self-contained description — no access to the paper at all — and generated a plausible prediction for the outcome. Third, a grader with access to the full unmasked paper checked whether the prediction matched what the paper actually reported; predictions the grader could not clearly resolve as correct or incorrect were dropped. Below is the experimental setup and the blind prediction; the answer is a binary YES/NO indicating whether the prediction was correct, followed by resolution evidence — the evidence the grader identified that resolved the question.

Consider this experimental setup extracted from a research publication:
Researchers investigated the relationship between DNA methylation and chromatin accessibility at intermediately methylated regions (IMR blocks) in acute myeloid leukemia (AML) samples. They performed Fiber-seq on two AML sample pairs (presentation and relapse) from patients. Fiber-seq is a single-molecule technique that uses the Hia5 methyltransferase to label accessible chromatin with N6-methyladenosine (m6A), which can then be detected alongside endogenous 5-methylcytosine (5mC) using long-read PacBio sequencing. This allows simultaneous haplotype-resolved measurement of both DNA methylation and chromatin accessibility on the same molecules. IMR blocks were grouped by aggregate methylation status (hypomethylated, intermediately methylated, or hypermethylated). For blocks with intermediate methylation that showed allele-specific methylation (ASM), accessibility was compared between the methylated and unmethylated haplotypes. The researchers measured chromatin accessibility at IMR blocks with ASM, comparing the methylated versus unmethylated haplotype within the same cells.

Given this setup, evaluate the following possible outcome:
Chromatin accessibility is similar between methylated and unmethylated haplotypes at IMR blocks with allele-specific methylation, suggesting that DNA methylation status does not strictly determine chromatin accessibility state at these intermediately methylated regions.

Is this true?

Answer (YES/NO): NO